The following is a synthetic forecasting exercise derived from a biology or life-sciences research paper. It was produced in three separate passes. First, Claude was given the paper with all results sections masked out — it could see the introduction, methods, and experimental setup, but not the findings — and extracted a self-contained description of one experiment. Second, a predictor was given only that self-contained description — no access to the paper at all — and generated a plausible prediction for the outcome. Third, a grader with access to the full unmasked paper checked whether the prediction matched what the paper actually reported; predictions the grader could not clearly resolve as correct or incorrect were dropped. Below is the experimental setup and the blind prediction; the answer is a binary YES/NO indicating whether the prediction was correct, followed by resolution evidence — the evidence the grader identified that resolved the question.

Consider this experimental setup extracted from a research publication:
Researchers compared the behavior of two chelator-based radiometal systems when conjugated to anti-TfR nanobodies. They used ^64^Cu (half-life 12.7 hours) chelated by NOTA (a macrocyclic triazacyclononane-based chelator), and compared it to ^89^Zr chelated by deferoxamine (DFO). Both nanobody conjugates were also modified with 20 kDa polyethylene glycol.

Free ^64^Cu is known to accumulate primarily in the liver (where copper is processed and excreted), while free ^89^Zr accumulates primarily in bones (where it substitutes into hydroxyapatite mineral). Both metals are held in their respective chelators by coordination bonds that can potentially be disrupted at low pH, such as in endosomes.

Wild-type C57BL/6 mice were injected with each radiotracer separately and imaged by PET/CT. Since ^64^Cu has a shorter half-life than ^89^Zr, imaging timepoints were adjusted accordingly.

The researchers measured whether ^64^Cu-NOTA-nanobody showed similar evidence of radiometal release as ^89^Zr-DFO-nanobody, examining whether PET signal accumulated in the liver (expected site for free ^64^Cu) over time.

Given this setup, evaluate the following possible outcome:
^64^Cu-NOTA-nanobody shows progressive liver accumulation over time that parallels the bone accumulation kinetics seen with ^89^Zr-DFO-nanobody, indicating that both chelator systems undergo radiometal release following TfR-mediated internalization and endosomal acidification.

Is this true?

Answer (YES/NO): YES